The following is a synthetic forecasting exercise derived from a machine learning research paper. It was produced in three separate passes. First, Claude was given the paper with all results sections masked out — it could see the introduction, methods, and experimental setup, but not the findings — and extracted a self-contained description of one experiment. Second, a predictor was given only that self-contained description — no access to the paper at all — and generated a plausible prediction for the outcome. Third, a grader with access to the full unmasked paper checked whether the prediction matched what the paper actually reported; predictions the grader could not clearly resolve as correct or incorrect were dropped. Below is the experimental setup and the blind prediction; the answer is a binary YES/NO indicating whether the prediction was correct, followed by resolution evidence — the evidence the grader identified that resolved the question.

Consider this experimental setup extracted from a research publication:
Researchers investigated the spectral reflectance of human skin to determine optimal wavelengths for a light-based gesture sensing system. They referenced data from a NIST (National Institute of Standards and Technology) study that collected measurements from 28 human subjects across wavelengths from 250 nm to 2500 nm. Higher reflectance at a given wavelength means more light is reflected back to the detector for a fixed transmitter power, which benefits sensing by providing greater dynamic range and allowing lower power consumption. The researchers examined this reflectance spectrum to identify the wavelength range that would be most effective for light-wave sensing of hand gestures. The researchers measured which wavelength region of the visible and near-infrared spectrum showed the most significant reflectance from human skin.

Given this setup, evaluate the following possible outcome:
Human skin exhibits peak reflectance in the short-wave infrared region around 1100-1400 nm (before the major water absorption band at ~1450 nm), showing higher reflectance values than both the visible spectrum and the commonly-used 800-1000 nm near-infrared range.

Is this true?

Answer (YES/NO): NO